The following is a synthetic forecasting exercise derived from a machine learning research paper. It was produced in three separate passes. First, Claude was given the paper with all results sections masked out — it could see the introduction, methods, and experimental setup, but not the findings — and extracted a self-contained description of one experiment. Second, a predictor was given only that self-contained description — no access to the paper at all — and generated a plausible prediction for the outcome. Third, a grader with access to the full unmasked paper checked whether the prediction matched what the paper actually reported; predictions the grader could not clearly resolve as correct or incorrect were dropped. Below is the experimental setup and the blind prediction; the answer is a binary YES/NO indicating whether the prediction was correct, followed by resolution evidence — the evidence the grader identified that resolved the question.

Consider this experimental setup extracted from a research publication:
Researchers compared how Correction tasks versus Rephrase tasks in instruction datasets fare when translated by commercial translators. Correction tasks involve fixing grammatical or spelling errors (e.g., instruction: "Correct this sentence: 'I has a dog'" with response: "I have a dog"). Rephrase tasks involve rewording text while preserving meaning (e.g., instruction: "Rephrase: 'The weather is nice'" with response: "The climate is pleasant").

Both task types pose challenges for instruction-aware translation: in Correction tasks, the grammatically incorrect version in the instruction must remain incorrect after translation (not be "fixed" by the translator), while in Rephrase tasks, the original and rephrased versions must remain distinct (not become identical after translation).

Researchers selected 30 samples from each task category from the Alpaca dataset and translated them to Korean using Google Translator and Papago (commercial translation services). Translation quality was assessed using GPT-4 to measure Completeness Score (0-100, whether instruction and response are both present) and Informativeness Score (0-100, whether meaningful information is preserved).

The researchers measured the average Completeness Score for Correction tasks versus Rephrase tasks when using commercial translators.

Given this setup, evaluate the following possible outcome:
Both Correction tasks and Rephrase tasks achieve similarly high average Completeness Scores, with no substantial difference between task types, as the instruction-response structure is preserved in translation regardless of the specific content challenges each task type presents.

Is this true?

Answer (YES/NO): NO